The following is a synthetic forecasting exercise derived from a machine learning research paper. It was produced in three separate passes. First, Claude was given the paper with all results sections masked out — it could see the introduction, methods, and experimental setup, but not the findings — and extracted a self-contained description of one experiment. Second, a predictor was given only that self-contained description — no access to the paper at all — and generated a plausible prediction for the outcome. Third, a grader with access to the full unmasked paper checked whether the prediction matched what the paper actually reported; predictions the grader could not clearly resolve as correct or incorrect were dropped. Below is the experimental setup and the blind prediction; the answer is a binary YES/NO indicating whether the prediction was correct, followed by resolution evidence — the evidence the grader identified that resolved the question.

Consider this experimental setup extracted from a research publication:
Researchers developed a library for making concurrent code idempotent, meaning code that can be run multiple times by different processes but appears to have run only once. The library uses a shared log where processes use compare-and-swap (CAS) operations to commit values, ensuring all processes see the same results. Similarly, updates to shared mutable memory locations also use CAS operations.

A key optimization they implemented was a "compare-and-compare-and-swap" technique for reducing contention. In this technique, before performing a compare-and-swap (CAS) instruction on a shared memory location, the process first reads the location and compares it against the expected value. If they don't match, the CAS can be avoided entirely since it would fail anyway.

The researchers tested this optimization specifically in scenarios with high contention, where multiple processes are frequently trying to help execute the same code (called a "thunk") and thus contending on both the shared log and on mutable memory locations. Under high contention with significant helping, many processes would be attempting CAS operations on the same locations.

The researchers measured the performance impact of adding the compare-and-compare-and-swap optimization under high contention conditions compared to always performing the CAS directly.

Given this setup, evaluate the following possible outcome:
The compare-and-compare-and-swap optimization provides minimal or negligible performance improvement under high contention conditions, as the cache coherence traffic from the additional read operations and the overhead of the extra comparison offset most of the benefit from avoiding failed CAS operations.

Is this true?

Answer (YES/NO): NO